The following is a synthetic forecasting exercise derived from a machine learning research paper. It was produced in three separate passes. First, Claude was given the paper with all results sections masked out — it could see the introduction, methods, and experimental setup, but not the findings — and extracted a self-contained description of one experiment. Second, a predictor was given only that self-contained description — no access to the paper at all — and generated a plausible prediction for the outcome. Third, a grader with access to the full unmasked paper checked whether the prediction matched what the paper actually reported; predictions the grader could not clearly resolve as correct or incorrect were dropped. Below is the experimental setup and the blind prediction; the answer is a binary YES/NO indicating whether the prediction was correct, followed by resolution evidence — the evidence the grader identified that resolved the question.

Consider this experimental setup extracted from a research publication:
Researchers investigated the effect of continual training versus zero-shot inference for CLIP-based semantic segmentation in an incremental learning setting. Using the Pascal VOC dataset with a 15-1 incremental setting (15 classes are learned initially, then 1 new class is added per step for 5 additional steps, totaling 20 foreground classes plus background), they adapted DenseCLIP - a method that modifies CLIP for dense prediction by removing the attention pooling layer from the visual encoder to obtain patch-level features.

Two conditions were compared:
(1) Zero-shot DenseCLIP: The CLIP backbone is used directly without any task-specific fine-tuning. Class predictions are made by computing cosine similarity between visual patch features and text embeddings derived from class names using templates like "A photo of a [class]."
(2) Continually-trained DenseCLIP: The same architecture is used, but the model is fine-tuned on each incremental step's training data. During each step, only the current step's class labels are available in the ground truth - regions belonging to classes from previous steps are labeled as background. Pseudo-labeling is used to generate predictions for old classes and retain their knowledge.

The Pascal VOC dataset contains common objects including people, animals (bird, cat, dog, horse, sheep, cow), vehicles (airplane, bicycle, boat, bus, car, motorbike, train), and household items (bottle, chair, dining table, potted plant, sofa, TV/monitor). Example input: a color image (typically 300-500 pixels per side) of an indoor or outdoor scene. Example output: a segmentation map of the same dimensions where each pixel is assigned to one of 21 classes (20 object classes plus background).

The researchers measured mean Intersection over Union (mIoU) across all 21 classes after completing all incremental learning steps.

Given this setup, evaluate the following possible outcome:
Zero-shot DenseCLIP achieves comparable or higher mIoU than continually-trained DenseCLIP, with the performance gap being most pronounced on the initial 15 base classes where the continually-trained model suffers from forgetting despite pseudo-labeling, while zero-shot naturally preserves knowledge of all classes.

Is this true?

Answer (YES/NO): NO